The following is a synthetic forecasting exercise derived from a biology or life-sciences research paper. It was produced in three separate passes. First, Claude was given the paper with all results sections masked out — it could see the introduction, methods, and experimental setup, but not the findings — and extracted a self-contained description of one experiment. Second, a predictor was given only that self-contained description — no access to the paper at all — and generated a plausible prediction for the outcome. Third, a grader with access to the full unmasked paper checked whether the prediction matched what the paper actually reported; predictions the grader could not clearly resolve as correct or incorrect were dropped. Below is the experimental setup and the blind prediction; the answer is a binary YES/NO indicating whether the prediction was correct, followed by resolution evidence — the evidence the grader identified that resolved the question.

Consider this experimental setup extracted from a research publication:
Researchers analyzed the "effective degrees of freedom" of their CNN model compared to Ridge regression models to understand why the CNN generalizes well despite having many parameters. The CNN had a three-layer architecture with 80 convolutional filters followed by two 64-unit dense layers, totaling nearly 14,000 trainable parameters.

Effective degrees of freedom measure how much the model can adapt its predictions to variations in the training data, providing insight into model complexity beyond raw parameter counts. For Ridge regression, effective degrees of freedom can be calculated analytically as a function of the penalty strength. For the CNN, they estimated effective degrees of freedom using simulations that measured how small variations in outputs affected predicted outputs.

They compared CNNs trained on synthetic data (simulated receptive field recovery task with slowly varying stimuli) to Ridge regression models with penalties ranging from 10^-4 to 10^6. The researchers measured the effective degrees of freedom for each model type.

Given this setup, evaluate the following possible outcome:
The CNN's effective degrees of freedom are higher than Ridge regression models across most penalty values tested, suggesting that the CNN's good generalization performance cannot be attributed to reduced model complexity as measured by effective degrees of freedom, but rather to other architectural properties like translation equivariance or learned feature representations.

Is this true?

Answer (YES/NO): NO